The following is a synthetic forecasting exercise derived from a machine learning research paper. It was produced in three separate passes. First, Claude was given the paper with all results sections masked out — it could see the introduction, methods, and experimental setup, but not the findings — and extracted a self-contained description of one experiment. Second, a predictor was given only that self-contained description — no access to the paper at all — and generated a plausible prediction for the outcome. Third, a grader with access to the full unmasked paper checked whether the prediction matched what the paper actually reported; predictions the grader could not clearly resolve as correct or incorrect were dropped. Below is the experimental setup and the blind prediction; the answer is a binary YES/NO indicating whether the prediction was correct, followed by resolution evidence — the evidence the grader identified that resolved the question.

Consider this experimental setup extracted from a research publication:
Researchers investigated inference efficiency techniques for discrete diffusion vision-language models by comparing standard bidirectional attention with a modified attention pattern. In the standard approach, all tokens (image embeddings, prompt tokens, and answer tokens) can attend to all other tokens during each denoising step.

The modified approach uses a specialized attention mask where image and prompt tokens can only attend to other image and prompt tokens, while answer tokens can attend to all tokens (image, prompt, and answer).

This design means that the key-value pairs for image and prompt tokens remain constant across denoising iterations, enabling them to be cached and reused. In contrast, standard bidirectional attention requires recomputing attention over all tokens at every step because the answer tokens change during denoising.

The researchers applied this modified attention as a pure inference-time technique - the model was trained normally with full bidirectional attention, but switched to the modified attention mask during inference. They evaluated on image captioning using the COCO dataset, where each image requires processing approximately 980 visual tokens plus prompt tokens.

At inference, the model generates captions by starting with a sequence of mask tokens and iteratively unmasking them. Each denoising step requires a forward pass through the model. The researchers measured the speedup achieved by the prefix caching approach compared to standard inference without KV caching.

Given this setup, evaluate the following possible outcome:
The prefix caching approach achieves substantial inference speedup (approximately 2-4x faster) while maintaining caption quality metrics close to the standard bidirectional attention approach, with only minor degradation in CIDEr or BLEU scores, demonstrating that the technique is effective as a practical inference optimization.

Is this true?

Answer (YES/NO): YES